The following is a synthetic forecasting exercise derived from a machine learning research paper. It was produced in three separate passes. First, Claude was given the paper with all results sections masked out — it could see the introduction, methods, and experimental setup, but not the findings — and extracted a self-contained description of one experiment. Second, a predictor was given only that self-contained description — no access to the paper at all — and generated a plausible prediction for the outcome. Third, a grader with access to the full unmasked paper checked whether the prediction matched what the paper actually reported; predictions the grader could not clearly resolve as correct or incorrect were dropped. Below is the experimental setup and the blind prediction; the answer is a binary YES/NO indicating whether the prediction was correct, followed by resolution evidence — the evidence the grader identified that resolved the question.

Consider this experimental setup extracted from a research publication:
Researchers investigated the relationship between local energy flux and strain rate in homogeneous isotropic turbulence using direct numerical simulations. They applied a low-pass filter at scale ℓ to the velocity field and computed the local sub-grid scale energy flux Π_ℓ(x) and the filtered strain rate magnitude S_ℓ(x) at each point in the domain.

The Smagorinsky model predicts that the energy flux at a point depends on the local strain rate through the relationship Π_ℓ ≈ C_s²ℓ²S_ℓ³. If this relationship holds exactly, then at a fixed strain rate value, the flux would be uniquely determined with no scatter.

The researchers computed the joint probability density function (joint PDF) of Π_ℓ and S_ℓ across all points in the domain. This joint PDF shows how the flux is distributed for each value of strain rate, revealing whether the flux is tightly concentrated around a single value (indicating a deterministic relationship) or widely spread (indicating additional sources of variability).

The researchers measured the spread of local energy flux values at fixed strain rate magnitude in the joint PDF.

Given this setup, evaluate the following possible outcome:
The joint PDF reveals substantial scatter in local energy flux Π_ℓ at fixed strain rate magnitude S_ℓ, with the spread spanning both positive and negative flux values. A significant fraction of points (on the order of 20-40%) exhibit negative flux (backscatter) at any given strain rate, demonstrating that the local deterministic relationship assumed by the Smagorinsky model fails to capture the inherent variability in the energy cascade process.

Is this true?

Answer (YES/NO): NO